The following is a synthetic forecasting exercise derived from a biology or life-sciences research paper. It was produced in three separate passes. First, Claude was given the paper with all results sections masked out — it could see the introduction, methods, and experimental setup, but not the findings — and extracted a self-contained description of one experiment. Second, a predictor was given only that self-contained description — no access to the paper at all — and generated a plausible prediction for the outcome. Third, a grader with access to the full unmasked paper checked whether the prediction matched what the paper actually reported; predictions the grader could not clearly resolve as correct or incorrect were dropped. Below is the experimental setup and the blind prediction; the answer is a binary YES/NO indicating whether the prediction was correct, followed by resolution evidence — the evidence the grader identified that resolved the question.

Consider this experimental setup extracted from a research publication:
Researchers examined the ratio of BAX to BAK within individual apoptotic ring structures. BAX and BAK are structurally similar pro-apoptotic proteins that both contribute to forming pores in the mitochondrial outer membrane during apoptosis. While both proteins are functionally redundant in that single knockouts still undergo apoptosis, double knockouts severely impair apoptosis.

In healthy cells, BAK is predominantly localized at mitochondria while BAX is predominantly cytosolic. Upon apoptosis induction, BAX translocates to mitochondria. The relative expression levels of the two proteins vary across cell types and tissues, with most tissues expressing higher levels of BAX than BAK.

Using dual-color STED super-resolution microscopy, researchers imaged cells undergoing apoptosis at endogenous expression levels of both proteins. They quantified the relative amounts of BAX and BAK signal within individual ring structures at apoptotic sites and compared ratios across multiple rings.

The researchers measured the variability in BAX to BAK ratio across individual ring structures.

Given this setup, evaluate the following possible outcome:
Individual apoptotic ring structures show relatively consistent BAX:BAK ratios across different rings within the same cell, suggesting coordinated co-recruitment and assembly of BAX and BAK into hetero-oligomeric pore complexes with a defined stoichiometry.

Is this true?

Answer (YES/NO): NO